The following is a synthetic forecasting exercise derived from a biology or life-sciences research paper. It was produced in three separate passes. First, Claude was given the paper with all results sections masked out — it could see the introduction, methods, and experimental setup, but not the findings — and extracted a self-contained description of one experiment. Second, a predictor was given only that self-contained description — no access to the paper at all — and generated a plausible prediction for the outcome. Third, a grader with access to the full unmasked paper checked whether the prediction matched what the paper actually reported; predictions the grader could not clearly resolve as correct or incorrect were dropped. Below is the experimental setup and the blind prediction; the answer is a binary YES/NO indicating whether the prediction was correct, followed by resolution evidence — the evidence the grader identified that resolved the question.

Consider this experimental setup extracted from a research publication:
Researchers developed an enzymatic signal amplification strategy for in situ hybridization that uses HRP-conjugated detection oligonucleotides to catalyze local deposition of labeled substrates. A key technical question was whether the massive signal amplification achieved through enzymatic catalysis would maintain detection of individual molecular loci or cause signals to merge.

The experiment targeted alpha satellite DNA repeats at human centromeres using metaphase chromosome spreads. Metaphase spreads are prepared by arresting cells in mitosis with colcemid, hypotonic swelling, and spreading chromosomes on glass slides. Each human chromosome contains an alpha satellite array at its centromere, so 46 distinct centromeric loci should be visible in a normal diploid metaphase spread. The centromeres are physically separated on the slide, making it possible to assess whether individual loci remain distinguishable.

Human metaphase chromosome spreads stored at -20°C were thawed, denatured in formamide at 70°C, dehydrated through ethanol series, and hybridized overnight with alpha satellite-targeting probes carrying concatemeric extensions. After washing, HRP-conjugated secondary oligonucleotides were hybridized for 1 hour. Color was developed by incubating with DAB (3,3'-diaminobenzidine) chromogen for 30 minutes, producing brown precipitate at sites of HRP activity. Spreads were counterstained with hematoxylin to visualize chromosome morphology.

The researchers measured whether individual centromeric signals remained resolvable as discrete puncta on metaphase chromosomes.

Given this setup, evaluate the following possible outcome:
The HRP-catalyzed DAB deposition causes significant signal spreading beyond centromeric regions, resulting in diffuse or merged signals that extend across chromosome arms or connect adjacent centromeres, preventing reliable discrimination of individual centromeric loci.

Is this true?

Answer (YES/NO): NO